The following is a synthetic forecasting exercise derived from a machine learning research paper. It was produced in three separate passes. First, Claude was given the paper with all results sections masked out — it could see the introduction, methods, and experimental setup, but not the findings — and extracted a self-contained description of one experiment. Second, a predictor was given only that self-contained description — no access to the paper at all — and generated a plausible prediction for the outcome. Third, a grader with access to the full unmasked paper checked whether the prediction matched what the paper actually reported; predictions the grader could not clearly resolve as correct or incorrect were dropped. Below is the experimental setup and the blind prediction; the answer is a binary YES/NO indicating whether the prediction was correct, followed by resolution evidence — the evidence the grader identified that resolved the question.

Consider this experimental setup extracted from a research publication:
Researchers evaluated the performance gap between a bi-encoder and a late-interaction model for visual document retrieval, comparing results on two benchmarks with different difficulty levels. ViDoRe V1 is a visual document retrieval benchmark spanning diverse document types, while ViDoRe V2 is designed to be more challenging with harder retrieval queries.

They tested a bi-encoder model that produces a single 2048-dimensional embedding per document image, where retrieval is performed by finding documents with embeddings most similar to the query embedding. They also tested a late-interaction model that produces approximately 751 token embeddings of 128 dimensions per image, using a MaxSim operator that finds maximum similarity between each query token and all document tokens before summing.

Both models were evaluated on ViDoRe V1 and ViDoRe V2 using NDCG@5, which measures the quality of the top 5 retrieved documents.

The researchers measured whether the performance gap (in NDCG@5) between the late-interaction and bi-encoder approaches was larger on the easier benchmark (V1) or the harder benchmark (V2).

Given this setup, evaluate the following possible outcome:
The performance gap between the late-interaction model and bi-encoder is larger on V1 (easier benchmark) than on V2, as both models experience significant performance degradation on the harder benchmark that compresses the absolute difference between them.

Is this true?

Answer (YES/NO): YES